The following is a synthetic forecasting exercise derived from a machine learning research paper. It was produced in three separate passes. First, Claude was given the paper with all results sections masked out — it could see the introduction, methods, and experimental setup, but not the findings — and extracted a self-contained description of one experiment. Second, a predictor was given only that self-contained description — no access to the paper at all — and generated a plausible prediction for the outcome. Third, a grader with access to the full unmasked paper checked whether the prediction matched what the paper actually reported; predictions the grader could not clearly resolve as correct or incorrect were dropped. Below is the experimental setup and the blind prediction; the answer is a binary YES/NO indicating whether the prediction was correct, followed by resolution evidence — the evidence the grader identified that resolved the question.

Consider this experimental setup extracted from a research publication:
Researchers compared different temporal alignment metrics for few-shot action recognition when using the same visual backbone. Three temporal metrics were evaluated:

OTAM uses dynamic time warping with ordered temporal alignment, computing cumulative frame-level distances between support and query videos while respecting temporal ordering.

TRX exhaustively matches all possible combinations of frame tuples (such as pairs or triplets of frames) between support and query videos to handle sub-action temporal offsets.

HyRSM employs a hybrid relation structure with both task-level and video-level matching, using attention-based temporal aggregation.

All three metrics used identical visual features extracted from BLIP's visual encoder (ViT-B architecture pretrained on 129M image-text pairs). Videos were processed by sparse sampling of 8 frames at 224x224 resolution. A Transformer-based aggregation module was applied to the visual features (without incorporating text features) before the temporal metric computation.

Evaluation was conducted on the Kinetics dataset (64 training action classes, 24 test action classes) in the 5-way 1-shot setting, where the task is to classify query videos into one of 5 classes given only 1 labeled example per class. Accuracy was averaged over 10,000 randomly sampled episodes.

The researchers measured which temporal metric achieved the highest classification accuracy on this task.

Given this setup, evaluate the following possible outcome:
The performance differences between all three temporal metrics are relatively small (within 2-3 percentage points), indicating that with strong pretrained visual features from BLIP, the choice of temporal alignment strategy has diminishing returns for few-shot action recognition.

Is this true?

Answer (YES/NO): NO